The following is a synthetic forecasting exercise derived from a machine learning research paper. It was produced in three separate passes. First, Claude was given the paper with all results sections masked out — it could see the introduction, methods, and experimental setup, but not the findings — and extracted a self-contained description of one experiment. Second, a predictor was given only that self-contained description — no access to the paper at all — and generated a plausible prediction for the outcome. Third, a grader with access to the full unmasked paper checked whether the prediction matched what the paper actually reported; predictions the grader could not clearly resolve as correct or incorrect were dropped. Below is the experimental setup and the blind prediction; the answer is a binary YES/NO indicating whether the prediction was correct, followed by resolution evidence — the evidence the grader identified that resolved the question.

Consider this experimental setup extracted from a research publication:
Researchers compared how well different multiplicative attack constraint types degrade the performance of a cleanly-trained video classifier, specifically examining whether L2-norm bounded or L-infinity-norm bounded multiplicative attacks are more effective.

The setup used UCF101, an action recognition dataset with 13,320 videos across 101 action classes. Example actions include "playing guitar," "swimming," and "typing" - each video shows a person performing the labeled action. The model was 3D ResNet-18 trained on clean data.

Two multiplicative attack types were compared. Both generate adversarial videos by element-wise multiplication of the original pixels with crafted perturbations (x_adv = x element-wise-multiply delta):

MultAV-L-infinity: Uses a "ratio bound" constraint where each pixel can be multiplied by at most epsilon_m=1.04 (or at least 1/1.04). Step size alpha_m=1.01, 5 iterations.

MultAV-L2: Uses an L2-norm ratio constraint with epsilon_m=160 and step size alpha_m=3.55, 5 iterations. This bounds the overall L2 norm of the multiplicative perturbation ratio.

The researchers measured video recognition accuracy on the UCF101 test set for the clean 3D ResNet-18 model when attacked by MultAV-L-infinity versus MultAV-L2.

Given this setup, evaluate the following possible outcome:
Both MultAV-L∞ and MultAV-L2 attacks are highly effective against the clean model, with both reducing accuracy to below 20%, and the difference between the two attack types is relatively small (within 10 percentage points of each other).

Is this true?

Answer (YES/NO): YES